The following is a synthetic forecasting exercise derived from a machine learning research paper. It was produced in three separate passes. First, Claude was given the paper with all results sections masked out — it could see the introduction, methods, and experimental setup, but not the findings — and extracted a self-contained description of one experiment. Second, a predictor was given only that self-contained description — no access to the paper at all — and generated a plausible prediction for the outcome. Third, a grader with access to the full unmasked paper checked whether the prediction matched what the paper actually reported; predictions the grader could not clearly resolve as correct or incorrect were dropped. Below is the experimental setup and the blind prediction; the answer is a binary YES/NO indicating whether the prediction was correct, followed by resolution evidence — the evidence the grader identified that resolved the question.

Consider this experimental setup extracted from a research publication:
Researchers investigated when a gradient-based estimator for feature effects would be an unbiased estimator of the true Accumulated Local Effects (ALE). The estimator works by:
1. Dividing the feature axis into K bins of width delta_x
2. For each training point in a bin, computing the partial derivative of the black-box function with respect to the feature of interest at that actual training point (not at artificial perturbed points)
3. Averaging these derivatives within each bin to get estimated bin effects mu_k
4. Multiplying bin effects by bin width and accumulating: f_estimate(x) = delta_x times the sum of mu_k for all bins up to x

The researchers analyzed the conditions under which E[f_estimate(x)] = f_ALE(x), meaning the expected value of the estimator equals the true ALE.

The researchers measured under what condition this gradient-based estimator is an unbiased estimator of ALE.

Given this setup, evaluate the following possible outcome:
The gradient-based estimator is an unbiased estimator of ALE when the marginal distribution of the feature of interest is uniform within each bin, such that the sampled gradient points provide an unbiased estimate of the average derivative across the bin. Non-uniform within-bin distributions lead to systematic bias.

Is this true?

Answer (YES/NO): NO